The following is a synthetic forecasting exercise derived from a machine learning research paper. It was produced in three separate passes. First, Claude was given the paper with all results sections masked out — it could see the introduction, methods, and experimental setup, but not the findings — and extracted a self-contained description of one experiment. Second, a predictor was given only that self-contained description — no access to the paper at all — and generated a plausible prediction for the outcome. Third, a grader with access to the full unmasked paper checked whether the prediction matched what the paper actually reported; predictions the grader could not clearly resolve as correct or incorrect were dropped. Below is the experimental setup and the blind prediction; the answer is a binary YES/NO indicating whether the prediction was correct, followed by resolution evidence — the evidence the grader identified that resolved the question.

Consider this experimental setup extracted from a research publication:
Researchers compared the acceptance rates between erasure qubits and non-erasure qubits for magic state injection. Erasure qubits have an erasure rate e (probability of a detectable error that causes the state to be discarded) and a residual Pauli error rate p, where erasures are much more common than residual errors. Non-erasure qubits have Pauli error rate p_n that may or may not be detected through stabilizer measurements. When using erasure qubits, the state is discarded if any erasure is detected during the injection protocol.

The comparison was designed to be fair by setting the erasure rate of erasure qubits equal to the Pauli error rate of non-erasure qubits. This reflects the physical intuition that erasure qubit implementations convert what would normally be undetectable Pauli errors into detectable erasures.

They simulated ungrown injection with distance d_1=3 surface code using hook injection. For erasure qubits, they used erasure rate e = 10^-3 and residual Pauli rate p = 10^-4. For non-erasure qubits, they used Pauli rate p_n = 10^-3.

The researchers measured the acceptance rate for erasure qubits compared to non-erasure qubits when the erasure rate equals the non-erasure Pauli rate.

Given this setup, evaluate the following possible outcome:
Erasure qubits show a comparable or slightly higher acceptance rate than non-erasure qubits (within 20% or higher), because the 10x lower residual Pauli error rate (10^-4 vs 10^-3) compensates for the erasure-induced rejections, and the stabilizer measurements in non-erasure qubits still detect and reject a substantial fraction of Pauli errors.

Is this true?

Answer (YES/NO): YES